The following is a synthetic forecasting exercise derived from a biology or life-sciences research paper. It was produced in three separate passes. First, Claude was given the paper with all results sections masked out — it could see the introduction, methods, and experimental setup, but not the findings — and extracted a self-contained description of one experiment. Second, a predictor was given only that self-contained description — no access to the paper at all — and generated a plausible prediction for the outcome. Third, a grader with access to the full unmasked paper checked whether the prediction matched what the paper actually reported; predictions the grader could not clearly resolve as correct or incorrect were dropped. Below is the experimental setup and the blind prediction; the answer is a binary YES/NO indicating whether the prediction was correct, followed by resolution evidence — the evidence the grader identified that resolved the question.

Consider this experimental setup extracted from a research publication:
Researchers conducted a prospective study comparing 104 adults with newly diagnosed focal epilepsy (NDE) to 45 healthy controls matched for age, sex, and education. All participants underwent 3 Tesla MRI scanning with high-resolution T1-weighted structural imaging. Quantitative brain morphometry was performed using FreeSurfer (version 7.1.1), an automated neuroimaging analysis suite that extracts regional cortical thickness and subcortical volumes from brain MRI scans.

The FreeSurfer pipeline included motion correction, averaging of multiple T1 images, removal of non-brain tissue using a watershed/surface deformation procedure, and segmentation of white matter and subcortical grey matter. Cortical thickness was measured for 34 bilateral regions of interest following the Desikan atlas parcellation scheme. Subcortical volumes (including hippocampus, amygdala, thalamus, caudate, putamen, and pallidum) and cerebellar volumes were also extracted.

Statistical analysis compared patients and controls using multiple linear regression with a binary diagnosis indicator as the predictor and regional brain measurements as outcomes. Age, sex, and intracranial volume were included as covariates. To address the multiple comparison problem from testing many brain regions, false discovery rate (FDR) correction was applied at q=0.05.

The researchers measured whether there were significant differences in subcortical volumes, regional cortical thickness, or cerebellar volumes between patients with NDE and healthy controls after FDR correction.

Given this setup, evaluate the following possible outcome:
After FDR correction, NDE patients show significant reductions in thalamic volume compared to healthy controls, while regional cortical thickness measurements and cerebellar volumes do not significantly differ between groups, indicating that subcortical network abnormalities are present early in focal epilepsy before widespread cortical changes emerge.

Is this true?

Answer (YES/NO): NO